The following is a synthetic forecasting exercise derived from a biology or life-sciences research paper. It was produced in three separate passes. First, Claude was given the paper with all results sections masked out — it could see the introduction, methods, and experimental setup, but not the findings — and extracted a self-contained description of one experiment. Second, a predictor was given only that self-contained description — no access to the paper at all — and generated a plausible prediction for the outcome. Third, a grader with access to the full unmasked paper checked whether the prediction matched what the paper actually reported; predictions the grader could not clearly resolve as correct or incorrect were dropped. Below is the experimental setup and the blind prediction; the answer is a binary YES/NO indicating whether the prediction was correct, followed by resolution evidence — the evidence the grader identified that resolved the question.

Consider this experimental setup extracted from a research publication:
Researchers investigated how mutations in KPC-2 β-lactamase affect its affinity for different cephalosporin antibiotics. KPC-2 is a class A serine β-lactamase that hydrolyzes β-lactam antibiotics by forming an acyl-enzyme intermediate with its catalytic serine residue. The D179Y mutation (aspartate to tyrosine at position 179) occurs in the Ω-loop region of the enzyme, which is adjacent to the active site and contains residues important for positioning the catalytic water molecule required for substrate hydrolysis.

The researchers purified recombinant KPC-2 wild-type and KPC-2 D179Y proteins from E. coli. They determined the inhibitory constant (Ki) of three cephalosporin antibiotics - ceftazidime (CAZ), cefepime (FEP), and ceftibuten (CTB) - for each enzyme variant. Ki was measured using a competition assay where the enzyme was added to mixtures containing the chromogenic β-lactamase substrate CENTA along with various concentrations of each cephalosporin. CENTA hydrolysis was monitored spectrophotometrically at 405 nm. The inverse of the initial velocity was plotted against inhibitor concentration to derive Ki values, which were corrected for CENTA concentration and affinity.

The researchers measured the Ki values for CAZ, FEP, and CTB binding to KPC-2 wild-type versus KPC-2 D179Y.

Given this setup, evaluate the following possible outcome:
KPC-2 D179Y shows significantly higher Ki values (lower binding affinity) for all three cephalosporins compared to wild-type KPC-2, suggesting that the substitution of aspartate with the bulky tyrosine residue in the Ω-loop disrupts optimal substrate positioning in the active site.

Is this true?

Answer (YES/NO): NO